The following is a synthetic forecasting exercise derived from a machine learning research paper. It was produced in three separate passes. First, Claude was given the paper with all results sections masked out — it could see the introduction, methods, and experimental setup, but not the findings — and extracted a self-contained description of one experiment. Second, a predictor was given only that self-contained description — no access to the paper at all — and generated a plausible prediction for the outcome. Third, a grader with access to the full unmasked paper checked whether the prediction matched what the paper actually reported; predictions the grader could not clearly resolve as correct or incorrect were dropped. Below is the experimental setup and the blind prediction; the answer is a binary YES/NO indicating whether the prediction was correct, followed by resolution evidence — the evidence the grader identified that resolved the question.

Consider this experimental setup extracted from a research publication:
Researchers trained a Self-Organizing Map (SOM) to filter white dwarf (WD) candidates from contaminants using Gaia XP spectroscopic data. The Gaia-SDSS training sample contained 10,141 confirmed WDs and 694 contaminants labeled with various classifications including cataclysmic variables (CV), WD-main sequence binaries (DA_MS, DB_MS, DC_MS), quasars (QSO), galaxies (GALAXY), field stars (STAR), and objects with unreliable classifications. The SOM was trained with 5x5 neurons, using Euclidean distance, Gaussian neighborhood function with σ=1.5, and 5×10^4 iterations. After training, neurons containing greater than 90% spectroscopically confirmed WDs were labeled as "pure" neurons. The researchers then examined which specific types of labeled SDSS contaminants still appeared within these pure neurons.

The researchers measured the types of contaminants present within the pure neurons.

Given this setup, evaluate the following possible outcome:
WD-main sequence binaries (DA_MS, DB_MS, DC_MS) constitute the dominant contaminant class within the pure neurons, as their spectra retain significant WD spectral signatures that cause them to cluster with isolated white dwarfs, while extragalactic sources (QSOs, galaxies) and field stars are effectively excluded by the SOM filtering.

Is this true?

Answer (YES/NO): NO